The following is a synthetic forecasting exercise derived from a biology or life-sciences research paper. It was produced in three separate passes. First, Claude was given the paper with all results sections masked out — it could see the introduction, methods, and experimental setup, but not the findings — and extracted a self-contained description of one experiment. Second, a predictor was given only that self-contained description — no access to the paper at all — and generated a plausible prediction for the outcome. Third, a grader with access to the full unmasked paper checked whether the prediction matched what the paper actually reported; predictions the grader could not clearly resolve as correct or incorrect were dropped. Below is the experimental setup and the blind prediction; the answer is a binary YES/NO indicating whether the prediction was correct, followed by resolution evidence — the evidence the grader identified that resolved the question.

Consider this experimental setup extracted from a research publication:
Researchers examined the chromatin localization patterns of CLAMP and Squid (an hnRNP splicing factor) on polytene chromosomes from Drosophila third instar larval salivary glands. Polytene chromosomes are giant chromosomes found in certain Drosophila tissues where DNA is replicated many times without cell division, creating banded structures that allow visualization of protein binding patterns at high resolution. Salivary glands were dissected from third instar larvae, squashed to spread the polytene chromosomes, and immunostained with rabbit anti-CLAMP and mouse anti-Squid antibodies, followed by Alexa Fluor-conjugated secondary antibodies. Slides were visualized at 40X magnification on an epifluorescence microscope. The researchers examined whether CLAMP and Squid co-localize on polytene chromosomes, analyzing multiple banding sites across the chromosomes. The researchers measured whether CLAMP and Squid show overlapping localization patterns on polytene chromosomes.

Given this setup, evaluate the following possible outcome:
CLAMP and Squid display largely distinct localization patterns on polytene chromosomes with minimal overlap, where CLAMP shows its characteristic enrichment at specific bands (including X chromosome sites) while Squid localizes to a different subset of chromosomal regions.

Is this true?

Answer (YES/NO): YES